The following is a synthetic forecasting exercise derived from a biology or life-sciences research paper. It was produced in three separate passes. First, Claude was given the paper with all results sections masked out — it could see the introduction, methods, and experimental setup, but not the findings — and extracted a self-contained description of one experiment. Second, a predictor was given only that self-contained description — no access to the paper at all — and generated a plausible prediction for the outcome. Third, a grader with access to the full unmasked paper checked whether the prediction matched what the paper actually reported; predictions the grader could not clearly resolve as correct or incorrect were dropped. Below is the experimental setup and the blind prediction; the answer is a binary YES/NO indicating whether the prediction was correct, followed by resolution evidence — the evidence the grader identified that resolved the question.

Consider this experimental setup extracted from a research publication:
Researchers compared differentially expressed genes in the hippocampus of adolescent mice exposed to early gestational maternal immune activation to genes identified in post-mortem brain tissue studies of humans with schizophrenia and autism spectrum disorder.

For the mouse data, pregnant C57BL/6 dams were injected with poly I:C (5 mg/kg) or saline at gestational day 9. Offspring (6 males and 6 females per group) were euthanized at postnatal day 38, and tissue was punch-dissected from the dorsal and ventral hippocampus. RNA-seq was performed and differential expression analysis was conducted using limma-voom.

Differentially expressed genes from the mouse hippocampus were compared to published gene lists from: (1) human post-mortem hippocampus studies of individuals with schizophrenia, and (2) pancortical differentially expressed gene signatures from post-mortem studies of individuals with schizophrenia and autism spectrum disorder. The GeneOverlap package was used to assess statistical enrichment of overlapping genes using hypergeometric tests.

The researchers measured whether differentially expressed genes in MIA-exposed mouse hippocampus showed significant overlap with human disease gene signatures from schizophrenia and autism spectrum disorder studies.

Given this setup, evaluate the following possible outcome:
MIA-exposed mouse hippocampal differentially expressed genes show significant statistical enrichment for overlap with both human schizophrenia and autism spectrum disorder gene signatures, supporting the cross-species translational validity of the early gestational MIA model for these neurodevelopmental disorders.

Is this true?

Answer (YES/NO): NO